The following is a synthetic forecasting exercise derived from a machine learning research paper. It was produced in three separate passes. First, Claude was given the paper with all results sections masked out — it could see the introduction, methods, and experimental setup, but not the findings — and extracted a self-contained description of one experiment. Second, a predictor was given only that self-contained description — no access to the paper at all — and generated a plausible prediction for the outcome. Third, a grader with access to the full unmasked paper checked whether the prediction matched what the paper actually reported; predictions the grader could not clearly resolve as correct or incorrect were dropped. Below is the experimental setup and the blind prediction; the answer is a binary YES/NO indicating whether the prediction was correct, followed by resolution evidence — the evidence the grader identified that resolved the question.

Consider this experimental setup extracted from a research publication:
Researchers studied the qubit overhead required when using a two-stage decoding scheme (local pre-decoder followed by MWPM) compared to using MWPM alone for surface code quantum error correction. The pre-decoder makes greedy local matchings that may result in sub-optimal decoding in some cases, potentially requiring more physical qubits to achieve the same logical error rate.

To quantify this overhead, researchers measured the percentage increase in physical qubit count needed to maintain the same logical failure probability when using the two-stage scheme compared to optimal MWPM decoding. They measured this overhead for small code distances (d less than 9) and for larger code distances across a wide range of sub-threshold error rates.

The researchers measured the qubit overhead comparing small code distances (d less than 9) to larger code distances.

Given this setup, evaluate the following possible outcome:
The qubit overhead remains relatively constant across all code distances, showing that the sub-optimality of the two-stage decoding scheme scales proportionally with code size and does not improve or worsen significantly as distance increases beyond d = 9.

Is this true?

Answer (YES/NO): NO